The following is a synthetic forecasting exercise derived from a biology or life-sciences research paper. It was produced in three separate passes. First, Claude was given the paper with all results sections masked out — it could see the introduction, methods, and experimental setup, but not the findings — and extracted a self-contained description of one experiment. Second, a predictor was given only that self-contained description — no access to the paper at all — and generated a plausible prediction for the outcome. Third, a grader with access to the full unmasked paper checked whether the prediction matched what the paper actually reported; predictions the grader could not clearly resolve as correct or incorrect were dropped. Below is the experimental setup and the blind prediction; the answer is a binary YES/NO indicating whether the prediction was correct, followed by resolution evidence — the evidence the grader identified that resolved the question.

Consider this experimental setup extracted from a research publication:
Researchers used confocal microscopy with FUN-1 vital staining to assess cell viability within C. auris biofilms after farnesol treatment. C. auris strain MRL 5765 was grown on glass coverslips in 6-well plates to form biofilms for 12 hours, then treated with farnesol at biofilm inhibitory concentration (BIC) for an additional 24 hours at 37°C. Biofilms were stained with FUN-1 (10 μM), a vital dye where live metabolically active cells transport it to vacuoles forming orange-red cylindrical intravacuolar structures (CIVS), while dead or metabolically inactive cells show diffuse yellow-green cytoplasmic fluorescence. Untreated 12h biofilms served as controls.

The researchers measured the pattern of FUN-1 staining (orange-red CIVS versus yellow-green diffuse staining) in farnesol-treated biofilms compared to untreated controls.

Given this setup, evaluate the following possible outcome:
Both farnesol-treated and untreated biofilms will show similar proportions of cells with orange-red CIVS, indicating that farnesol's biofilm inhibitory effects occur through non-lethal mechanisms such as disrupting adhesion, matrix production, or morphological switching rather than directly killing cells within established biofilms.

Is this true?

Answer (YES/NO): NO